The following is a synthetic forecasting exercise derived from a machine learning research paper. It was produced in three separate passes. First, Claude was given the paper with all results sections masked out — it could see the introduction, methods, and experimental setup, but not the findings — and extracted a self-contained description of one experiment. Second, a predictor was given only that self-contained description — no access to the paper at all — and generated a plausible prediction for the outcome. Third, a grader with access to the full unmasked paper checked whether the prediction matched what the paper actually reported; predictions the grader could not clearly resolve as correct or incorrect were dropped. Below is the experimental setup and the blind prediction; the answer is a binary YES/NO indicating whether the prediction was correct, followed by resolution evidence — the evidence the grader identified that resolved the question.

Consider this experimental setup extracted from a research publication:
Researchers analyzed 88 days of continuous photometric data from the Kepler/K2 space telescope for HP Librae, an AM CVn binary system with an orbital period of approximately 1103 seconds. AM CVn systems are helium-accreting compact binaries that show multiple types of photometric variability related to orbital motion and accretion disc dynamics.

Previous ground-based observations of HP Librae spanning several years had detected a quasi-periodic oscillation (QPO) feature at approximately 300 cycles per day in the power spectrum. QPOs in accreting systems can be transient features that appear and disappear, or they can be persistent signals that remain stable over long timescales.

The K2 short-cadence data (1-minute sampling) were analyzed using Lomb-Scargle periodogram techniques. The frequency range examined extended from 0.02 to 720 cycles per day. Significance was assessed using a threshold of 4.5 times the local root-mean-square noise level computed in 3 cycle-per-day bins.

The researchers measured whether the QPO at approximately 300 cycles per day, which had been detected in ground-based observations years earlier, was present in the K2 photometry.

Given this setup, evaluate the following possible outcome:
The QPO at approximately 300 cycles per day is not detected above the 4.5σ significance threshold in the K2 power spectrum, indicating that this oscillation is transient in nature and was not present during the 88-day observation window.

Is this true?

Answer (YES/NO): NO